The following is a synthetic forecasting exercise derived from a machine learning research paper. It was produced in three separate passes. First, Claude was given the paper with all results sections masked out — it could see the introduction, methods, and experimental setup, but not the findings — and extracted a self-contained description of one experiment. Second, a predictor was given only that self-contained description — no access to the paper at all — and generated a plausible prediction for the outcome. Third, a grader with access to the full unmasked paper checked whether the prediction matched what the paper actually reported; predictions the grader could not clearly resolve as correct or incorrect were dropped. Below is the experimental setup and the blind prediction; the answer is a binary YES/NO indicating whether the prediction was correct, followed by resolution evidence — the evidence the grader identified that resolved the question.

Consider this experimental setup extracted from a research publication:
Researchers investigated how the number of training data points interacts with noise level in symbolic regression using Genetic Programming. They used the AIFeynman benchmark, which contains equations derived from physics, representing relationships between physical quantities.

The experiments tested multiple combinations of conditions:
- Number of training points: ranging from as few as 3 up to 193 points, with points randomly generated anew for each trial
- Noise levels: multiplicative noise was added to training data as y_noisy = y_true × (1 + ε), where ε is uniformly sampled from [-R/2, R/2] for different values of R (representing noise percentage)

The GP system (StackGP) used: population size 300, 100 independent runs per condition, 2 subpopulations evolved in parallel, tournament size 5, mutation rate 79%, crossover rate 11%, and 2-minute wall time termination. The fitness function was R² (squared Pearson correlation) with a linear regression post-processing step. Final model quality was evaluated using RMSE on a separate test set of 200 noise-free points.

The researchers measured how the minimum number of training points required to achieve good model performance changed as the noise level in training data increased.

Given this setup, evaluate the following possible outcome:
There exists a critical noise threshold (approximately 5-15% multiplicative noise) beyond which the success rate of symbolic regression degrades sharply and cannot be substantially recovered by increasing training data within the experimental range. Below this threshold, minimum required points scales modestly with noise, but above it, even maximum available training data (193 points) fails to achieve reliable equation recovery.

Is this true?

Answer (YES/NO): NO